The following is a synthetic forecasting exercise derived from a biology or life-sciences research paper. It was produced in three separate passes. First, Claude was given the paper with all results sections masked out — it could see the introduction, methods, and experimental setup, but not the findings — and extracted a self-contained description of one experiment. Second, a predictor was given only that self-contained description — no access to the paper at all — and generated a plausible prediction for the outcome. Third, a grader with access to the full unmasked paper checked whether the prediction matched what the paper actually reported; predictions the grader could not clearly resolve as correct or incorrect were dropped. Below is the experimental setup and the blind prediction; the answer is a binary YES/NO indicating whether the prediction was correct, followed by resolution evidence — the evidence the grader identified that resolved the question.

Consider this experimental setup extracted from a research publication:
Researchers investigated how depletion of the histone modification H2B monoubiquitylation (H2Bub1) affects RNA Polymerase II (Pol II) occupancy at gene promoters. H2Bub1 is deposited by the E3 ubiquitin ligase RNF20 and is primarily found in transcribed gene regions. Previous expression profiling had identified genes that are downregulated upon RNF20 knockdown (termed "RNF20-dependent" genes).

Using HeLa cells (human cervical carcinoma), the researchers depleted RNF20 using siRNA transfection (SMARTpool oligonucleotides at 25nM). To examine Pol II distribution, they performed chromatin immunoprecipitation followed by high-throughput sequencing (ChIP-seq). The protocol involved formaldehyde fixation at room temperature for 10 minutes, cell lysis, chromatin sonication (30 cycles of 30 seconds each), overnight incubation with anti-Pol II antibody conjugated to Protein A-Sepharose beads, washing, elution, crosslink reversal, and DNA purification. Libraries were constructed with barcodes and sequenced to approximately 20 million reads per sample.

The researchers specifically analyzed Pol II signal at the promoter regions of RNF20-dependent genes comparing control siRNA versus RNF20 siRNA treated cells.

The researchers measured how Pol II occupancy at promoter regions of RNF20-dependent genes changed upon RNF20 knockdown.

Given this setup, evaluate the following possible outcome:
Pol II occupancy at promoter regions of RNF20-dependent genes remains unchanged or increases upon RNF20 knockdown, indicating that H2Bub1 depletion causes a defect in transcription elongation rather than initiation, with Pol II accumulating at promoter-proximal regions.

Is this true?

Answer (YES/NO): NO